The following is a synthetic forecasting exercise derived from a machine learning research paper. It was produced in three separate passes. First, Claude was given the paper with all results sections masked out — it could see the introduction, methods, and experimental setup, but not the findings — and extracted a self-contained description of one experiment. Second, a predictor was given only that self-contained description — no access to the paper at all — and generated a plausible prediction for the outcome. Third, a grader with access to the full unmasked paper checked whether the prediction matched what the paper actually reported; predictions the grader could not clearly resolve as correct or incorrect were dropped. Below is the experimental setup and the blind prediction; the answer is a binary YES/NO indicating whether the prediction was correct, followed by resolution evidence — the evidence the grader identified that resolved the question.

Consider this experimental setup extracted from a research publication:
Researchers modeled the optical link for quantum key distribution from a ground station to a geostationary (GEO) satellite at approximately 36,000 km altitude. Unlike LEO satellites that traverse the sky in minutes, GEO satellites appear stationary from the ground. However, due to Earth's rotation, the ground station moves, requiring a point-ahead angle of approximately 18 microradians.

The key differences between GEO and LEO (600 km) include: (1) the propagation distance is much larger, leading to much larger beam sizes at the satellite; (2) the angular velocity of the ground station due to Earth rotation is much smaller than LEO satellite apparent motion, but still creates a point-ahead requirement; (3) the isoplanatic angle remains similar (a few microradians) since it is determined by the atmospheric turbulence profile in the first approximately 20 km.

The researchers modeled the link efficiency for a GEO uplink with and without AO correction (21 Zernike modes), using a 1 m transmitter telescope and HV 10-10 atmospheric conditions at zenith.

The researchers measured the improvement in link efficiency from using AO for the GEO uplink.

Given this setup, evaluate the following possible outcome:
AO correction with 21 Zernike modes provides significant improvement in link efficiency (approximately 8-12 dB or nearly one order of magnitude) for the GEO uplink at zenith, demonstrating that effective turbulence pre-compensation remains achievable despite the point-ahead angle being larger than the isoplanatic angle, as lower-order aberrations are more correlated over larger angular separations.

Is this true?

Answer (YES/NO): NO